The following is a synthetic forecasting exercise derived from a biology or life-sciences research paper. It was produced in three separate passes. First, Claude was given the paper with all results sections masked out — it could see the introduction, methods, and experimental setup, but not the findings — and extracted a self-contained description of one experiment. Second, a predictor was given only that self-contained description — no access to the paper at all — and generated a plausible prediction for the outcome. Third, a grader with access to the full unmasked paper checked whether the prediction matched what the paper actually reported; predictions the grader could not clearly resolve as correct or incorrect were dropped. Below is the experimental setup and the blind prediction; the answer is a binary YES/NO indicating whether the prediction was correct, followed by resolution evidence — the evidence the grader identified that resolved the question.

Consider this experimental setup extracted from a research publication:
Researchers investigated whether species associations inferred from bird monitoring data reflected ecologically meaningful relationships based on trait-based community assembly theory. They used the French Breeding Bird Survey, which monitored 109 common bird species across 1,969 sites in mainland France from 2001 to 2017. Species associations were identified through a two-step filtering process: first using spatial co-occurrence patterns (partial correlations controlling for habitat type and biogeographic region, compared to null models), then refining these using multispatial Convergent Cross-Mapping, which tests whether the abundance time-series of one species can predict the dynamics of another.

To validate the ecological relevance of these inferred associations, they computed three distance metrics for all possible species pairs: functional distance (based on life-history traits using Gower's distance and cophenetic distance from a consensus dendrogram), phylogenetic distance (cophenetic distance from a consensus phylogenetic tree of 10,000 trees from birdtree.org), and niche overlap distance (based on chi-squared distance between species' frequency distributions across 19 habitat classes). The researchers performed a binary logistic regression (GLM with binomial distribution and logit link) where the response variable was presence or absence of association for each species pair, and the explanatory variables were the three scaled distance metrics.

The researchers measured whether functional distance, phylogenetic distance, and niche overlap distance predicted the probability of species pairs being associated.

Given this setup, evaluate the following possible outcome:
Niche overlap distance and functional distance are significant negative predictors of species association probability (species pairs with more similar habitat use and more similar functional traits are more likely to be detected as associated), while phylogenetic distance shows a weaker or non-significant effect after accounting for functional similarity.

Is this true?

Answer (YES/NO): YES